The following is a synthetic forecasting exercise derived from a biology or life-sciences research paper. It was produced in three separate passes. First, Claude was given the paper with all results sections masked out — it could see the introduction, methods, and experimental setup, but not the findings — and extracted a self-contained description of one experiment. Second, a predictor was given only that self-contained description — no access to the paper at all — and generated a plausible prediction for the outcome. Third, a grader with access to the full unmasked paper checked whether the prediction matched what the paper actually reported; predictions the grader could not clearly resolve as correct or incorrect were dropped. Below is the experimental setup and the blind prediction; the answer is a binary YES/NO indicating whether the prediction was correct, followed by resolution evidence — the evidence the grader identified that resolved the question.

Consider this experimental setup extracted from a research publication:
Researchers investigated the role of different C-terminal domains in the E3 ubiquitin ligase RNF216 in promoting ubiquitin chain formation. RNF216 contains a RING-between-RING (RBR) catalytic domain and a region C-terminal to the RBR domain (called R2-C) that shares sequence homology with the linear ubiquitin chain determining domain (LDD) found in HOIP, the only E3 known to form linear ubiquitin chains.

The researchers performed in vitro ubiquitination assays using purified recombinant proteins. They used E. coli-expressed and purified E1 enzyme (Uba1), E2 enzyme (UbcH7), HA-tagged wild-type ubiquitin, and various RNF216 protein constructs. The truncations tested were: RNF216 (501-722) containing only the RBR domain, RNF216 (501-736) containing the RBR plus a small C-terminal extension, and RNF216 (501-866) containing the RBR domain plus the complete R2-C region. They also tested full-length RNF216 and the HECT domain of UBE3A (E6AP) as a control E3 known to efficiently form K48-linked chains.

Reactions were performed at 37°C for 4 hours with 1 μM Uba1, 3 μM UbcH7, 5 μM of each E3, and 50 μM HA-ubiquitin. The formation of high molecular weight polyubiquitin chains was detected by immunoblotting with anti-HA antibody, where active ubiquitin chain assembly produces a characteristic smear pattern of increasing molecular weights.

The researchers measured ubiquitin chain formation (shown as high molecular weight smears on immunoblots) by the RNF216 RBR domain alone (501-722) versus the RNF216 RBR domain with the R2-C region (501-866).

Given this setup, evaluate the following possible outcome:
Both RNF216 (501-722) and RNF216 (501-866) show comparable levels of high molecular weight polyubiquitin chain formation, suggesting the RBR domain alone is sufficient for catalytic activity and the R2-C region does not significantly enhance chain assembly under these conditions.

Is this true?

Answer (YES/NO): NO